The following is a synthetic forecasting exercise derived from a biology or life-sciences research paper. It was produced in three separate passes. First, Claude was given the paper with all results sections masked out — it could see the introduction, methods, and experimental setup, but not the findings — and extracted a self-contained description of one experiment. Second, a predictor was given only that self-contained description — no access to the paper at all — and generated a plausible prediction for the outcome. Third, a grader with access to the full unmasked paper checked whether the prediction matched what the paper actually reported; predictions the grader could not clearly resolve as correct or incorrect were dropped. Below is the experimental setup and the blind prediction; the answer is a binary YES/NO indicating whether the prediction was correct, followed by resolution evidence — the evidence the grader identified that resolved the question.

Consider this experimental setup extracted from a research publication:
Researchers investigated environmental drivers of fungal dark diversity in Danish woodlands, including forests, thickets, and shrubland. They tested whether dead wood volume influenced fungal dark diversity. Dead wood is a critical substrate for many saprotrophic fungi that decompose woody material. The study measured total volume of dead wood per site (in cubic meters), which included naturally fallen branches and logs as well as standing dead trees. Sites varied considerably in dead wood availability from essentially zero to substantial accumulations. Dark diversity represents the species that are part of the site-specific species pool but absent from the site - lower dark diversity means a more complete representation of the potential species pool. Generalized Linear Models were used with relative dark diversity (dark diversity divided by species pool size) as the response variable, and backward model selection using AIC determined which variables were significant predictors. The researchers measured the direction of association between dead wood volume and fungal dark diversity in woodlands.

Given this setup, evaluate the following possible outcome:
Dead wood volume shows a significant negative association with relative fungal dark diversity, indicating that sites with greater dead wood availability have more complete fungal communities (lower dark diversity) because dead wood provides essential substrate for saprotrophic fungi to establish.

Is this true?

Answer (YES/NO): NO